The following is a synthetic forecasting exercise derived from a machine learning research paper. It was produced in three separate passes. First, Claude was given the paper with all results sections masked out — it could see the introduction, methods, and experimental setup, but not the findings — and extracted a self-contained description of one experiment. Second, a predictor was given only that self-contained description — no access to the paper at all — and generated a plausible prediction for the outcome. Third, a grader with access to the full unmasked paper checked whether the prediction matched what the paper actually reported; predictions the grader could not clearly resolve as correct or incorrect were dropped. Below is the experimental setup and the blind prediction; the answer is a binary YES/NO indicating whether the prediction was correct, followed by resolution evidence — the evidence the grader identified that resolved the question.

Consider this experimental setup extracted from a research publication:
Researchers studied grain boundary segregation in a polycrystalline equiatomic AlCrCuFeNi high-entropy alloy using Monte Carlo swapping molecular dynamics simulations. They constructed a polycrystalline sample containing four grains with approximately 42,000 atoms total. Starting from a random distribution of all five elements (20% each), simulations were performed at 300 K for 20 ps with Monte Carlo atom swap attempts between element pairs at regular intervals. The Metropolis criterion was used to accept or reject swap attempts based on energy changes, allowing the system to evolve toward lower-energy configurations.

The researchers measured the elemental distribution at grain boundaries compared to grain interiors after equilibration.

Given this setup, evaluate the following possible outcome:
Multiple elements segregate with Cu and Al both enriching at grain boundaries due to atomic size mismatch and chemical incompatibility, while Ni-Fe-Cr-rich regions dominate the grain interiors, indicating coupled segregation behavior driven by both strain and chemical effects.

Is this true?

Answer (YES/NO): NO